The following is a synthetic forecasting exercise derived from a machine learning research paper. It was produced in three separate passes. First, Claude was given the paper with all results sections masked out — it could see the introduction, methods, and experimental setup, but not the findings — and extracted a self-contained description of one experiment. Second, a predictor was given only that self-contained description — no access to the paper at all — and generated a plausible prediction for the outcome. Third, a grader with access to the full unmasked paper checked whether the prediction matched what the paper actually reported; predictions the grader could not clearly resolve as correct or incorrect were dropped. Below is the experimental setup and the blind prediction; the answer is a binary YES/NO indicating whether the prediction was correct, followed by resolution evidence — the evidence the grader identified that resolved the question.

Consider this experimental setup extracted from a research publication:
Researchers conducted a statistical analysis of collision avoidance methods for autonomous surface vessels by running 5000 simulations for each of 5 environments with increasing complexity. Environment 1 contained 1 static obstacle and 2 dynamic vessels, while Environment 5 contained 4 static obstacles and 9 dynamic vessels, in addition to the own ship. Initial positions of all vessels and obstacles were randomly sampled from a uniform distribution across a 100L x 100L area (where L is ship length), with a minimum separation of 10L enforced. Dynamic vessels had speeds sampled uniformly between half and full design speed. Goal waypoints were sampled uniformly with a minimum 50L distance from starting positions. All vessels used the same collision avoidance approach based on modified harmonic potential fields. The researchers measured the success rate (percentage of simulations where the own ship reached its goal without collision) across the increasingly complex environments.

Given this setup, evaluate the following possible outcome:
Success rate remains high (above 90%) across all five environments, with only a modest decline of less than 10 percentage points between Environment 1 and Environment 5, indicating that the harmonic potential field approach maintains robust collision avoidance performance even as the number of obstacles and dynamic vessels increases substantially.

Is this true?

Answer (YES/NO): YES